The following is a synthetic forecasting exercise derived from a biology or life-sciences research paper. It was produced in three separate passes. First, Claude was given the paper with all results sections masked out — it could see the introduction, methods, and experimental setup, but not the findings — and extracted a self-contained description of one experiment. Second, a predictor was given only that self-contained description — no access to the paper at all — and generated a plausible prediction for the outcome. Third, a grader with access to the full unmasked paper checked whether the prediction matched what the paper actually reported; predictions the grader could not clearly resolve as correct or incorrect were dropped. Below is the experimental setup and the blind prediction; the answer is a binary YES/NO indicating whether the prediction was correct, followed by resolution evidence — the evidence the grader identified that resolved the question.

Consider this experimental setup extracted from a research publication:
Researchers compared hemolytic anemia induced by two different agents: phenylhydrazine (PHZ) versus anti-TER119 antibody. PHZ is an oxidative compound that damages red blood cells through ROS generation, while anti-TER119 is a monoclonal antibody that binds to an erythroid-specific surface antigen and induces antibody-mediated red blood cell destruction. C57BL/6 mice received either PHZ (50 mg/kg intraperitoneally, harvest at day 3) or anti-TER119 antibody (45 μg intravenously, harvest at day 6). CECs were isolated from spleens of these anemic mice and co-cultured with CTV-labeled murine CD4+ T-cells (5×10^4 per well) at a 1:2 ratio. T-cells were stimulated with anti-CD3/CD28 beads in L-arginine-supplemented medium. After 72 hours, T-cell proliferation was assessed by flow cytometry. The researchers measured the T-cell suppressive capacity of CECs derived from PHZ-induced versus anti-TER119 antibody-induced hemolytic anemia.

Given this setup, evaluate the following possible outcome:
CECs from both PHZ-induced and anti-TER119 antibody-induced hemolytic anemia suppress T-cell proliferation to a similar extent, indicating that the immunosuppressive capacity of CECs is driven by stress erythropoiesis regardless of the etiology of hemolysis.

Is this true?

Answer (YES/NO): NO